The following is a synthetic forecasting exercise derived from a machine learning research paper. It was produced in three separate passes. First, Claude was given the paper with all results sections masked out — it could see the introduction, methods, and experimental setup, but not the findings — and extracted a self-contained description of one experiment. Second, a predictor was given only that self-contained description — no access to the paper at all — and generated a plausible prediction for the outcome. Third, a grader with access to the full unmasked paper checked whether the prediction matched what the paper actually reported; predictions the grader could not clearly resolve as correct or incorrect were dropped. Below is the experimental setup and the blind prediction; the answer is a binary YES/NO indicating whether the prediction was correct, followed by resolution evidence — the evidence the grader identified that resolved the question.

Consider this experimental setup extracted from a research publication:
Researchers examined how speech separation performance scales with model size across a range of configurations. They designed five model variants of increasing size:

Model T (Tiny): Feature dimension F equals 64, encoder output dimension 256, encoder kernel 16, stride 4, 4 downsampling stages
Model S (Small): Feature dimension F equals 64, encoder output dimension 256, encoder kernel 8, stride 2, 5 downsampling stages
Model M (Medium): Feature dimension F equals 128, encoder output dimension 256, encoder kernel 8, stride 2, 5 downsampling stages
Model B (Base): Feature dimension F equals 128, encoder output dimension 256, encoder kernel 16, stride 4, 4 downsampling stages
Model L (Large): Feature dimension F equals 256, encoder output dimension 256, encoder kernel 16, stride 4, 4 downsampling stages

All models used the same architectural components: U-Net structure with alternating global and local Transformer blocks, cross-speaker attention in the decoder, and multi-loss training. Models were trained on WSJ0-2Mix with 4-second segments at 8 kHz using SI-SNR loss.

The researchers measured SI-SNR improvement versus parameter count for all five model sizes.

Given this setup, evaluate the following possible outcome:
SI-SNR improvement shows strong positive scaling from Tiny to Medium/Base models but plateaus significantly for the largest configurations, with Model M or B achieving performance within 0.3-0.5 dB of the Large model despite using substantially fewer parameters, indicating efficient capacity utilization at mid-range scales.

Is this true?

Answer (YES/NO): NO